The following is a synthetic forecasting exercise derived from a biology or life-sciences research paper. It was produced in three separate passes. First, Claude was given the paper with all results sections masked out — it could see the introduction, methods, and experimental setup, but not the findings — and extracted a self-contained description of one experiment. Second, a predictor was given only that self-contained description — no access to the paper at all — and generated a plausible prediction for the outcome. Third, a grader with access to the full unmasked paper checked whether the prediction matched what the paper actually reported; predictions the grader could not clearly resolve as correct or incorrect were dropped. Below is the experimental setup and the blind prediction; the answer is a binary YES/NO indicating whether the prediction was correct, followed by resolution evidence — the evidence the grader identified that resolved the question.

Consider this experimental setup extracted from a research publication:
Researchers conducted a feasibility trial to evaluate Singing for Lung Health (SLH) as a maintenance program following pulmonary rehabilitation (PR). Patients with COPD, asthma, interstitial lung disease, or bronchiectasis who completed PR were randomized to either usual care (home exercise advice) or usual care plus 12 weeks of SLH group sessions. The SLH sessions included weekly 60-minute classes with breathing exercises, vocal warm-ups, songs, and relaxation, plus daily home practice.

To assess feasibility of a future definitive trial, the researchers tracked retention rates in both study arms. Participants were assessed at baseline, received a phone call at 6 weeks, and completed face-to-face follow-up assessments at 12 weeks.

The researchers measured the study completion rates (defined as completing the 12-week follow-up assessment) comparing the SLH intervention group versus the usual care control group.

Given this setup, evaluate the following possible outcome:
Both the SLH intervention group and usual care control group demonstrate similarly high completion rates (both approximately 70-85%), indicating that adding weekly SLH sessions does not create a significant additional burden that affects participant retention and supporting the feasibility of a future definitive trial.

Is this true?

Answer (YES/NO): NO